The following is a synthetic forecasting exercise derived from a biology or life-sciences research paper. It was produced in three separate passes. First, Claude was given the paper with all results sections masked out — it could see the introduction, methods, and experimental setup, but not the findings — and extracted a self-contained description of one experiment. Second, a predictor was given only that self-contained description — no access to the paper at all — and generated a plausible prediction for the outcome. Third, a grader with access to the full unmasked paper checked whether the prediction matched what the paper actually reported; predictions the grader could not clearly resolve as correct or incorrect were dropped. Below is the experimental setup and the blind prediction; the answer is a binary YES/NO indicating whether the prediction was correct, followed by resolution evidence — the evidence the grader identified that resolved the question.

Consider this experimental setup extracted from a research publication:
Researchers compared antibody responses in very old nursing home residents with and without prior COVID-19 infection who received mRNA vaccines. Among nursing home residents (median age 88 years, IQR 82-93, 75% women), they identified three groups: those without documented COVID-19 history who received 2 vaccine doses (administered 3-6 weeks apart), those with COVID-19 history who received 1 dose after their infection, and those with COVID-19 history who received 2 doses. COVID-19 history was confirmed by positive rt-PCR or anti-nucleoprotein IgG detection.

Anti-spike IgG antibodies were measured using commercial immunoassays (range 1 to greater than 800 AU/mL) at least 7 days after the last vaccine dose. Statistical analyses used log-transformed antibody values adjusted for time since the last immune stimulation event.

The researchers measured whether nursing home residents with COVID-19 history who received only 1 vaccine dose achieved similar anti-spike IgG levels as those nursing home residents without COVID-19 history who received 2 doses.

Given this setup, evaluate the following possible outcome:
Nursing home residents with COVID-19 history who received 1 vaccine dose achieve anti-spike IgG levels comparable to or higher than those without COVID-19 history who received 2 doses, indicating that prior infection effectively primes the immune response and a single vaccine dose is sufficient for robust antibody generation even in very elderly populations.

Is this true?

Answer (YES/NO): YES